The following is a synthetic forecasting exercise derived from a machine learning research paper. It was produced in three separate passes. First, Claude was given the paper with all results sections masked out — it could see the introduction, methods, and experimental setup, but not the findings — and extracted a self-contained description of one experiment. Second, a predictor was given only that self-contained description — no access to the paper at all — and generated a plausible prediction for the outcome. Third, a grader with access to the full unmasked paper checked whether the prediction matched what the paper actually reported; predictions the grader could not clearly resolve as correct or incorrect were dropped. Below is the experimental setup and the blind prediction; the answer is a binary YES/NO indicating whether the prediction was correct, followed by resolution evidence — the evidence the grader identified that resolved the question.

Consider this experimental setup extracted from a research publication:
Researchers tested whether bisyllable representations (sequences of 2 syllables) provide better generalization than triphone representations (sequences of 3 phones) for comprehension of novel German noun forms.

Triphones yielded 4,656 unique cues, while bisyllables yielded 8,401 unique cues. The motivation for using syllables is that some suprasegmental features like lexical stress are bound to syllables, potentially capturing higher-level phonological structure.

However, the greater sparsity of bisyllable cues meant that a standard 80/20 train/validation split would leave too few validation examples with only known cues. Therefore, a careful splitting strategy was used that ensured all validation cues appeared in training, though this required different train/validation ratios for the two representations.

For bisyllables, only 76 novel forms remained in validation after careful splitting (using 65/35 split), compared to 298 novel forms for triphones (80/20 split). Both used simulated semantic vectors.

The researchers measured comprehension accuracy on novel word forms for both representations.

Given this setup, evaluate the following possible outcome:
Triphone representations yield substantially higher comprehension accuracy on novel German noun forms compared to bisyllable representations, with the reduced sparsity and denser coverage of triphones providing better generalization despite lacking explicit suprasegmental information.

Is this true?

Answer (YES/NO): NO